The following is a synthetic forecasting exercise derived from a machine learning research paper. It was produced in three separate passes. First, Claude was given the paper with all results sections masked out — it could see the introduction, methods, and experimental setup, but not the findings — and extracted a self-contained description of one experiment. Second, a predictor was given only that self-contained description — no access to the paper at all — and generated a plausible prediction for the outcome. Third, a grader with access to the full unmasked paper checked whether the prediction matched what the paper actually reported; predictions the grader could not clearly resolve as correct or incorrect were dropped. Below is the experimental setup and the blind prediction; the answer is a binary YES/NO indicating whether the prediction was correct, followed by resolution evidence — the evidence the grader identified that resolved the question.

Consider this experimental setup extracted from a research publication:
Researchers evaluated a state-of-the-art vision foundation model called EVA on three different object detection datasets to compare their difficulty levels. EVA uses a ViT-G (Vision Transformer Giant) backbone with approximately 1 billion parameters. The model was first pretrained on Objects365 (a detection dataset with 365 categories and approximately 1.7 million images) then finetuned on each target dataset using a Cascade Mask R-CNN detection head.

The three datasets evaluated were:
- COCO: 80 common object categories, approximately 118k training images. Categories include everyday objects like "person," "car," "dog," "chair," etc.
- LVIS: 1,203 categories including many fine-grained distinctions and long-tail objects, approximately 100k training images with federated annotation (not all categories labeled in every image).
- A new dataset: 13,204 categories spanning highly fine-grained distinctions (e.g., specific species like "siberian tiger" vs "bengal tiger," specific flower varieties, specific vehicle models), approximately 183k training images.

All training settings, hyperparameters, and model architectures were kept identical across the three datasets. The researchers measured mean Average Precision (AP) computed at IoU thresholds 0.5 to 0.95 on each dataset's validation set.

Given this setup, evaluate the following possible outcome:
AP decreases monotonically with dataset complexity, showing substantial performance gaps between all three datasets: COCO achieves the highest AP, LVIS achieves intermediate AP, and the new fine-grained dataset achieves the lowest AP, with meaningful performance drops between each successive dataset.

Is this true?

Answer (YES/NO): NO